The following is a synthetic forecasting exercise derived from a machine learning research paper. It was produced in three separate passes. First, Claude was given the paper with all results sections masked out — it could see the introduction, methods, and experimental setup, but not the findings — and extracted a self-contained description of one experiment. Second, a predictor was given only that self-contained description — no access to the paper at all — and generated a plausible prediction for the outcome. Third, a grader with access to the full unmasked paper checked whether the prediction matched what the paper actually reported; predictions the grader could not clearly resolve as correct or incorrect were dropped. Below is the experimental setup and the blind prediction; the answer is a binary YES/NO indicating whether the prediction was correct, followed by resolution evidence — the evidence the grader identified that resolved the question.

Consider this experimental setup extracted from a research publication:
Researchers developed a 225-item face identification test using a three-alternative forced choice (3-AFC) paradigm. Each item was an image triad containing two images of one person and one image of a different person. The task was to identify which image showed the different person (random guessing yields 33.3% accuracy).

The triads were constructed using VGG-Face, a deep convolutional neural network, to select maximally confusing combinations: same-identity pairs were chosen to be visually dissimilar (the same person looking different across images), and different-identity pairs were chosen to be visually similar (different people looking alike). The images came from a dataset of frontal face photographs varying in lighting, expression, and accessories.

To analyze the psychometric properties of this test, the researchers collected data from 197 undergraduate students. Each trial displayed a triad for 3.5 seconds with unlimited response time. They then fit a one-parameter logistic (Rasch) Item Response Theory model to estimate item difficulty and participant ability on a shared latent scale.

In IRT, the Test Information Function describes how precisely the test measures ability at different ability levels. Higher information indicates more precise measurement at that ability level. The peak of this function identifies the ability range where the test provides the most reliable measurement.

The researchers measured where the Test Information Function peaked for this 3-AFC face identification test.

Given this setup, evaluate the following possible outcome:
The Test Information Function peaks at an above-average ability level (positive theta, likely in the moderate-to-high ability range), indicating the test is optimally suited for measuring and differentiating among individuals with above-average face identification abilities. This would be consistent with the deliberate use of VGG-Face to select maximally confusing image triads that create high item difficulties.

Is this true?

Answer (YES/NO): NO